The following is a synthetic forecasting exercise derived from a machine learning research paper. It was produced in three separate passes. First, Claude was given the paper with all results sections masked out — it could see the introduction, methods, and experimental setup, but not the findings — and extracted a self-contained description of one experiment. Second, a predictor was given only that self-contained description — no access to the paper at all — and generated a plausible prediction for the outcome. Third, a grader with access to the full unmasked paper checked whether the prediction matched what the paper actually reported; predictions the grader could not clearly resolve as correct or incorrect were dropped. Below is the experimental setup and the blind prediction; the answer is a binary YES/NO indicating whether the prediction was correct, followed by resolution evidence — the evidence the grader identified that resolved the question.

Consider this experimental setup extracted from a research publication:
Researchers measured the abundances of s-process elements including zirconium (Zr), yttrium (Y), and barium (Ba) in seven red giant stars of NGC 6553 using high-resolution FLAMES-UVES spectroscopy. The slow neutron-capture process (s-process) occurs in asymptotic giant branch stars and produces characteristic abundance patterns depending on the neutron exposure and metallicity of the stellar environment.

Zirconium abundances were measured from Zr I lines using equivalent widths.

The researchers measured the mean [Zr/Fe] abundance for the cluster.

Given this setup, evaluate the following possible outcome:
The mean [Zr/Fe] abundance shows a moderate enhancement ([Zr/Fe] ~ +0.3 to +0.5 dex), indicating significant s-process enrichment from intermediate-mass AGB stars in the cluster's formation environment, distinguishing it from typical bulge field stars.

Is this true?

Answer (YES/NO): NO